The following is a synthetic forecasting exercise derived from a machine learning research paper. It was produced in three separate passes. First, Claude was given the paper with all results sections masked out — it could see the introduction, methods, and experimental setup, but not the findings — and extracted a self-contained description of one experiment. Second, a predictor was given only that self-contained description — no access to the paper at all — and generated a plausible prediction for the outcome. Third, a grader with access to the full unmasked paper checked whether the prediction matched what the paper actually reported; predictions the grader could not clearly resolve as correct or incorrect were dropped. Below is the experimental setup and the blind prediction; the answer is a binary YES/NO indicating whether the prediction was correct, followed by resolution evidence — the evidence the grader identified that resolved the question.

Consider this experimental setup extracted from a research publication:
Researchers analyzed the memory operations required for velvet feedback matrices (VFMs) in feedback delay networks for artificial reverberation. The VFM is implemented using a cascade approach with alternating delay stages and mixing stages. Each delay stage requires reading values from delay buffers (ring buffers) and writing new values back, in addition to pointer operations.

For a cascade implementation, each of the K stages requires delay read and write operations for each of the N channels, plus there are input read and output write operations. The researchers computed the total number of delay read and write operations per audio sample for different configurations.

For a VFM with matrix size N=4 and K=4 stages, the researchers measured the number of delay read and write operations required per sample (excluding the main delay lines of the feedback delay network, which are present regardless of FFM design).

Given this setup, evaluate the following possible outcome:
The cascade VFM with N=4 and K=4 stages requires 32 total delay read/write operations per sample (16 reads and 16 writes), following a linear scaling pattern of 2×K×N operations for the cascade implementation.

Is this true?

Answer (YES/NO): NO